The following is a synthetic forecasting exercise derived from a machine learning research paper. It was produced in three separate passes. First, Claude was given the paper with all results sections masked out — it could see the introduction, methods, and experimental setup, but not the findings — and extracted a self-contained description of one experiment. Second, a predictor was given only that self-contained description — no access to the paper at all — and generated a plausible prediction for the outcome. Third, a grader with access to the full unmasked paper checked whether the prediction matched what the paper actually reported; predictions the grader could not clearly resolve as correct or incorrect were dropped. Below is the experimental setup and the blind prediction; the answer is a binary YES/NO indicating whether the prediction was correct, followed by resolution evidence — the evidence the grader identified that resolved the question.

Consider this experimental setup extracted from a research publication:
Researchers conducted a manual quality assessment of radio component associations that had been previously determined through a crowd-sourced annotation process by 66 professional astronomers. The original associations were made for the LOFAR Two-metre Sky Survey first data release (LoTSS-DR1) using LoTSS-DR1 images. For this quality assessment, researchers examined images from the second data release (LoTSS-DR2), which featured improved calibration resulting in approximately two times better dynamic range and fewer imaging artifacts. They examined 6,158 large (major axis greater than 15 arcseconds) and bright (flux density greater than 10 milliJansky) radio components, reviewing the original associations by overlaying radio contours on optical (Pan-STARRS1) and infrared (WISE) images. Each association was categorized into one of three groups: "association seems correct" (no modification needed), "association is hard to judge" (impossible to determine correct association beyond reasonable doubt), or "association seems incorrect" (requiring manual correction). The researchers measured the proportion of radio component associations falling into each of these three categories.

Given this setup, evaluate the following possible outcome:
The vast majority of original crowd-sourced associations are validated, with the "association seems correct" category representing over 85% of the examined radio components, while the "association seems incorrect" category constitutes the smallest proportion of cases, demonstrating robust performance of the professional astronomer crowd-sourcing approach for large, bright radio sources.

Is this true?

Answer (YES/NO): NO